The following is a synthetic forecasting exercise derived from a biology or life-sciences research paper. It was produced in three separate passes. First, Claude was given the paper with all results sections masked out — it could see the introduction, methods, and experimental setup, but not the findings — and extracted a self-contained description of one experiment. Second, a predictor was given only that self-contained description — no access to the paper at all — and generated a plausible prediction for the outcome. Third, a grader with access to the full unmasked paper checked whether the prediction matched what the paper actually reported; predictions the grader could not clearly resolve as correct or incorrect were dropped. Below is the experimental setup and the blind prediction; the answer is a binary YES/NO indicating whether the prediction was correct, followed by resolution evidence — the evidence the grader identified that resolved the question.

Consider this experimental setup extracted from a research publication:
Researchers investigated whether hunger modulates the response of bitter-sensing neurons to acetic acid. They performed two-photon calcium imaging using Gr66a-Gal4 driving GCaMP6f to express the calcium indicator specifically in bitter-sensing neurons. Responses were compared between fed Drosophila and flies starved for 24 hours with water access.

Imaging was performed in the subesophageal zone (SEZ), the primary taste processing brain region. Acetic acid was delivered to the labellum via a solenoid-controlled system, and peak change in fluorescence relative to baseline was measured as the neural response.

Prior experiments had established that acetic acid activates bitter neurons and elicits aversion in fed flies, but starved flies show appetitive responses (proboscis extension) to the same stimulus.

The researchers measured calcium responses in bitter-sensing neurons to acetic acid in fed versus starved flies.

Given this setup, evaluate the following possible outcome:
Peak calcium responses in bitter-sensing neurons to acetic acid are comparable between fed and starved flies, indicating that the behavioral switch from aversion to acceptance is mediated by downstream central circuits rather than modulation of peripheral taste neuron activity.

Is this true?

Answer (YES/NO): YES